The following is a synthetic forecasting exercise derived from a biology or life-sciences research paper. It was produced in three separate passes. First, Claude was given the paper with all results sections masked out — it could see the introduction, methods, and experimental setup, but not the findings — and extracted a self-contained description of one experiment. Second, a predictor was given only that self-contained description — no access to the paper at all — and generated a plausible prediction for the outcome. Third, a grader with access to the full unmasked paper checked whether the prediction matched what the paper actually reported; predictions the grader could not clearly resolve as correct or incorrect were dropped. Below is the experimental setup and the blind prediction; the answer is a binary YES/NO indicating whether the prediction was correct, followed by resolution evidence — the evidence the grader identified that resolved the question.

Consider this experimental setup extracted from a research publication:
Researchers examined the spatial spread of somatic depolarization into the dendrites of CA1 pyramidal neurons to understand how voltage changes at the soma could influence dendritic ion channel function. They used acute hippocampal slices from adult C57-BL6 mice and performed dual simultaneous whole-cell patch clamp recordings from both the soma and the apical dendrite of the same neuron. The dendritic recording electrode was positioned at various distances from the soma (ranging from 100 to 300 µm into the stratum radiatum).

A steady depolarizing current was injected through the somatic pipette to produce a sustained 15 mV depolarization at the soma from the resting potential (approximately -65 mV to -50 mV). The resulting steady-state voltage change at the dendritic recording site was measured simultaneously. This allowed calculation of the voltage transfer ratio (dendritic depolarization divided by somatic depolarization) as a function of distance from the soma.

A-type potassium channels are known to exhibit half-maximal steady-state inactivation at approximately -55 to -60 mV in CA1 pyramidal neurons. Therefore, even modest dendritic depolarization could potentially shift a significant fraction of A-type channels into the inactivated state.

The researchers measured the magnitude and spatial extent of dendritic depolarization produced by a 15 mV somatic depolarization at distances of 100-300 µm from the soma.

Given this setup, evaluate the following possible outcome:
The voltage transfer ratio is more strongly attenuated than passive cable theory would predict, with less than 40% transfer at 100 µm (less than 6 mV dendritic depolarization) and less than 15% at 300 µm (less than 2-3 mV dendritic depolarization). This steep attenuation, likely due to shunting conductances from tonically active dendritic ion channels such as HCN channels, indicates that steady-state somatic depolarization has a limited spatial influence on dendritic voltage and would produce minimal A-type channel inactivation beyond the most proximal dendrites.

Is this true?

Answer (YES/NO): NO